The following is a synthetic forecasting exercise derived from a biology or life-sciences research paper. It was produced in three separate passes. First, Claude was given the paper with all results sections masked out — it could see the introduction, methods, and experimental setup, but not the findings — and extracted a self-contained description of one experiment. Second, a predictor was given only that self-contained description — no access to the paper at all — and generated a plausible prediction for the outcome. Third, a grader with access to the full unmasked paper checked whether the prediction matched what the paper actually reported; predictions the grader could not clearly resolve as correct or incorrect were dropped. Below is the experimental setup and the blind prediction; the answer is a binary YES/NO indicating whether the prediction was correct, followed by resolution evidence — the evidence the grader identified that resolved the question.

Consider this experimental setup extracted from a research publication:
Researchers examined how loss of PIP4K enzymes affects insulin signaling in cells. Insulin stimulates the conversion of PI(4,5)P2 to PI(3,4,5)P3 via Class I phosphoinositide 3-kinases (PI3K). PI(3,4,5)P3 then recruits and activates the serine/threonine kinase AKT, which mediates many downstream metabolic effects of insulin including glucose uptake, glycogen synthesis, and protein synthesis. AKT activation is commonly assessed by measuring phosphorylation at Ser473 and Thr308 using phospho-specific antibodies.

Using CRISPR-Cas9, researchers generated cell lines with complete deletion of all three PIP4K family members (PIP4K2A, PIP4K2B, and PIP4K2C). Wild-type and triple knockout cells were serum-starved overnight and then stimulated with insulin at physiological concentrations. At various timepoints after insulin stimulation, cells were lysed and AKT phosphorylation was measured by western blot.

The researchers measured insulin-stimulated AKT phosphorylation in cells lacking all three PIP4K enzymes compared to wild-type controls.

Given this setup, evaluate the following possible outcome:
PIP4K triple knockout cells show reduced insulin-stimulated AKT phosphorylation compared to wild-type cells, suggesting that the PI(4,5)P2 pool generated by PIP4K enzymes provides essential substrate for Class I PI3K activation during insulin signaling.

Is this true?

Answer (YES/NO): NO